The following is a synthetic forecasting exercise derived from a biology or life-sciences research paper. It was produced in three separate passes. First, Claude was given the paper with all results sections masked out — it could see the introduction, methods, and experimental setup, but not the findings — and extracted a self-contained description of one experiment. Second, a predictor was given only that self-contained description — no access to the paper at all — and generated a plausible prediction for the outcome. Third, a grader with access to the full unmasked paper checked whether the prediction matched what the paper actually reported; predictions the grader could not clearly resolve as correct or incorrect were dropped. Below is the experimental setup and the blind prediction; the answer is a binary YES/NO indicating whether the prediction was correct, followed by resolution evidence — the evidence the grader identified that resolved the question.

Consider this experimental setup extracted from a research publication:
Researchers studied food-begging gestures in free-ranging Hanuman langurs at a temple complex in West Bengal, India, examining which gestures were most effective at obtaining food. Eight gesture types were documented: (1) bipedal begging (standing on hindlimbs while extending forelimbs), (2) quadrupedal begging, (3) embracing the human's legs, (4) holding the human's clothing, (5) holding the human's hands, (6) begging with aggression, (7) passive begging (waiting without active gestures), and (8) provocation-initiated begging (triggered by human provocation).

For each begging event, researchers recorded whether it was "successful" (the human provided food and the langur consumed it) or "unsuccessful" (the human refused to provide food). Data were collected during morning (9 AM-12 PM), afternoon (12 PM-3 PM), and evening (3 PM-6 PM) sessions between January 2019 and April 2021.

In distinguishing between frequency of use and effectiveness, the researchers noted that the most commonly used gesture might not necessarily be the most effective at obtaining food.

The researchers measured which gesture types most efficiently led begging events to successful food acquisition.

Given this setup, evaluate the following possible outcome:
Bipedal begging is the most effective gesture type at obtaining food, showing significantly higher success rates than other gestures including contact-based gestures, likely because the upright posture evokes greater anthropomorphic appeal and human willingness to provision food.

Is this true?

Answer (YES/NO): NO